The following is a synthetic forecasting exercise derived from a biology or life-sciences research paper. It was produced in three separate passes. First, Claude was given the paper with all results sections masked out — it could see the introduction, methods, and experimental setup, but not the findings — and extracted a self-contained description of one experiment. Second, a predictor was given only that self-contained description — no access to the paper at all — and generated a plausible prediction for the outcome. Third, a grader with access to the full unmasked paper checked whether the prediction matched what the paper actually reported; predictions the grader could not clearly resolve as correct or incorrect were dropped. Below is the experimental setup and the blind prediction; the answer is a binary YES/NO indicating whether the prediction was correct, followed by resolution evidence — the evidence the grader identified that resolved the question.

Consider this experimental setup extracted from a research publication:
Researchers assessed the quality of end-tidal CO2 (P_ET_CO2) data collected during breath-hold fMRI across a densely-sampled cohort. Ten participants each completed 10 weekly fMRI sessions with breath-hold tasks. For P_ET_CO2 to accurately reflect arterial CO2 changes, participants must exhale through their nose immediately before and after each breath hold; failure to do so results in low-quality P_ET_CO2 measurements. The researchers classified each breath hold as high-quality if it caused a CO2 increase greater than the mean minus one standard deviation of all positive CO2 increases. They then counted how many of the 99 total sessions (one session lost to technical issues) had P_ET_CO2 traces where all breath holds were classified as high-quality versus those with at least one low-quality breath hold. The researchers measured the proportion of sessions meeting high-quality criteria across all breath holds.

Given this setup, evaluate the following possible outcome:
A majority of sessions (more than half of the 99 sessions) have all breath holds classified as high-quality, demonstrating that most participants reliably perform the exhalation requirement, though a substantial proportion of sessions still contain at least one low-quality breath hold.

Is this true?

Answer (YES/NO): YES